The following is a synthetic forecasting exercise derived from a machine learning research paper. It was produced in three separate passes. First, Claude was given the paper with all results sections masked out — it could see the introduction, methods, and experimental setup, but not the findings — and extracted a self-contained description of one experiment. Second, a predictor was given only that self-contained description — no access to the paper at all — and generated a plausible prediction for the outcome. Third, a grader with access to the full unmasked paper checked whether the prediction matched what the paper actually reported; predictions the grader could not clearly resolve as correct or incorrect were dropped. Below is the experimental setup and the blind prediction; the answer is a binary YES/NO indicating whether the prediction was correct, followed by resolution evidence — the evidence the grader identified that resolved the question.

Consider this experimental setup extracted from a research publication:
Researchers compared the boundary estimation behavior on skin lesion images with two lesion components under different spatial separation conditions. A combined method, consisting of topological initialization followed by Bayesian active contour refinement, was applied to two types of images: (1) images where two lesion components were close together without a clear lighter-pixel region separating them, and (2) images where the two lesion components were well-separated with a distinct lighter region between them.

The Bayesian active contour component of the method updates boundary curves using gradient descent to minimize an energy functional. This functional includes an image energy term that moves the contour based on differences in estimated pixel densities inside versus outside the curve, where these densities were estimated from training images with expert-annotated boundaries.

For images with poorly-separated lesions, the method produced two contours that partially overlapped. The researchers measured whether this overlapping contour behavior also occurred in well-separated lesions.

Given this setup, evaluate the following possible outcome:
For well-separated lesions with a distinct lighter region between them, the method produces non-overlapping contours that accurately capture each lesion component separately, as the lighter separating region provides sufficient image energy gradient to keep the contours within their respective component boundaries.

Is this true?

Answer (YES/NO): YES